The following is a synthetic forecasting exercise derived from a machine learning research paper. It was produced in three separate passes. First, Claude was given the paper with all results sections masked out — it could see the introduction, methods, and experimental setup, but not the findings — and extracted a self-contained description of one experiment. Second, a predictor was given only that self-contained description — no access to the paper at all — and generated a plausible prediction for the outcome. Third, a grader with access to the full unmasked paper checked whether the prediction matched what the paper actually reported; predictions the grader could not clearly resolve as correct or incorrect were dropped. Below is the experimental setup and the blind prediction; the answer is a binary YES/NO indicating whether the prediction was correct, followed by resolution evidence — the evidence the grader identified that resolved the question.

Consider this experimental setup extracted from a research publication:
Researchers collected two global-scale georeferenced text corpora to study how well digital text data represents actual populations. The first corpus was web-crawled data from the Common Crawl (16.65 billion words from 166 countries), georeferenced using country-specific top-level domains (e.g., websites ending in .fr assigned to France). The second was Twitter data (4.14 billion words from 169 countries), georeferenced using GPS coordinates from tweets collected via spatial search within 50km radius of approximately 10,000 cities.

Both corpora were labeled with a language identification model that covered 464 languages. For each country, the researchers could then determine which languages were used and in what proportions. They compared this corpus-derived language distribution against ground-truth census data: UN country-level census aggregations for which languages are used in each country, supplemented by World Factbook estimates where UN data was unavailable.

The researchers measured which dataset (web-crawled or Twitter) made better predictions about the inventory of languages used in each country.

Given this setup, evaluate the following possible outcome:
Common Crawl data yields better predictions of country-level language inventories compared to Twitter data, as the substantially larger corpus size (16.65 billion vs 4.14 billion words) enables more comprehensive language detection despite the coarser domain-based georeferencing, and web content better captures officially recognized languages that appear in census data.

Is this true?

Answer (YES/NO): NO